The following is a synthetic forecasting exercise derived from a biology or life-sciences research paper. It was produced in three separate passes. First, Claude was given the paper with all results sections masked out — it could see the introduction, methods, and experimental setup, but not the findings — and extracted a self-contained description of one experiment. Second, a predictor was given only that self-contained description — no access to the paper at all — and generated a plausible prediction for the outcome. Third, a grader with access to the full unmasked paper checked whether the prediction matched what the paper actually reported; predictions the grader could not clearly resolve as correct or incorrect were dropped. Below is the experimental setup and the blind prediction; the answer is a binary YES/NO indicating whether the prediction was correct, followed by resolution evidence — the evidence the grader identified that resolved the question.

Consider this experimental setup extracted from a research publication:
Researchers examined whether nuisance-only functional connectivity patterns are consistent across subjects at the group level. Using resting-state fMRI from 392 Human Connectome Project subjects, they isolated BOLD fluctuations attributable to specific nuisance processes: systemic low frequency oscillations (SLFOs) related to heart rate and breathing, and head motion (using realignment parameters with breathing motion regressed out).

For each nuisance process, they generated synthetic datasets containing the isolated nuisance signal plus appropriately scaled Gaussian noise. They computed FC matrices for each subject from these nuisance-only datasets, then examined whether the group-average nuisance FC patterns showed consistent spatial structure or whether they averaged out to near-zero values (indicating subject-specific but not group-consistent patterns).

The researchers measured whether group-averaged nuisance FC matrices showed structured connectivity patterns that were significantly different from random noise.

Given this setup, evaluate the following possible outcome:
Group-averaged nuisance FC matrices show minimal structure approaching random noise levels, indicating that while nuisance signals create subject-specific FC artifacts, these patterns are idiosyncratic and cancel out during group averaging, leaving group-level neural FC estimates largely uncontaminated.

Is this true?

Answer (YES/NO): NO